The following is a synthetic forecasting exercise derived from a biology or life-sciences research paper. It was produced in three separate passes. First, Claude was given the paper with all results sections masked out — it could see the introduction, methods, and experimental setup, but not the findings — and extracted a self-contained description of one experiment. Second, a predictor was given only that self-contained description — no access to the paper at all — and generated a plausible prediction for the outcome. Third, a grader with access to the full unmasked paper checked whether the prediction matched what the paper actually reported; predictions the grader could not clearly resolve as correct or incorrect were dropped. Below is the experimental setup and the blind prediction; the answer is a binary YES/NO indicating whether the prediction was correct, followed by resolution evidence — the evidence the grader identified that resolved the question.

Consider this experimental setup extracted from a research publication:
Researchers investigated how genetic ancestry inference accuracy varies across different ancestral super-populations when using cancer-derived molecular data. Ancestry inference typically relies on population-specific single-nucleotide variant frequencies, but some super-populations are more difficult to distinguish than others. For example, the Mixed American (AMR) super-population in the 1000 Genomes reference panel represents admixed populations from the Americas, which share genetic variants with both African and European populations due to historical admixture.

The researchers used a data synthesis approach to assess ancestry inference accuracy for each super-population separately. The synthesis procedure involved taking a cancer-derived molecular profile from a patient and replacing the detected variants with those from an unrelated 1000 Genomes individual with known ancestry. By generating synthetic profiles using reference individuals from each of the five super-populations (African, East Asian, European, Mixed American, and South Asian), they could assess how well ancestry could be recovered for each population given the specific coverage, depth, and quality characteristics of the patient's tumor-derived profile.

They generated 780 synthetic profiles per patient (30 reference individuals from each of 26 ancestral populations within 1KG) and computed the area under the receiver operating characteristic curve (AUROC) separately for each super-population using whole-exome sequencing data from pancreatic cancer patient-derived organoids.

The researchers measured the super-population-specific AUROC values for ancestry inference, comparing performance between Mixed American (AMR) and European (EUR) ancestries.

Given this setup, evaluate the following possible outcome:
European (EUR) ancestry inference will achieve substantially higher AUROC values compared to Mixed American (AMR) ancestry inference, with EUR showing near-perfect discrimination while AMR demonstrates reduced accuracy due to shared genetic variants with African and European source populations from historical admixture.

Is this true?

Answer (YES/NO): NO